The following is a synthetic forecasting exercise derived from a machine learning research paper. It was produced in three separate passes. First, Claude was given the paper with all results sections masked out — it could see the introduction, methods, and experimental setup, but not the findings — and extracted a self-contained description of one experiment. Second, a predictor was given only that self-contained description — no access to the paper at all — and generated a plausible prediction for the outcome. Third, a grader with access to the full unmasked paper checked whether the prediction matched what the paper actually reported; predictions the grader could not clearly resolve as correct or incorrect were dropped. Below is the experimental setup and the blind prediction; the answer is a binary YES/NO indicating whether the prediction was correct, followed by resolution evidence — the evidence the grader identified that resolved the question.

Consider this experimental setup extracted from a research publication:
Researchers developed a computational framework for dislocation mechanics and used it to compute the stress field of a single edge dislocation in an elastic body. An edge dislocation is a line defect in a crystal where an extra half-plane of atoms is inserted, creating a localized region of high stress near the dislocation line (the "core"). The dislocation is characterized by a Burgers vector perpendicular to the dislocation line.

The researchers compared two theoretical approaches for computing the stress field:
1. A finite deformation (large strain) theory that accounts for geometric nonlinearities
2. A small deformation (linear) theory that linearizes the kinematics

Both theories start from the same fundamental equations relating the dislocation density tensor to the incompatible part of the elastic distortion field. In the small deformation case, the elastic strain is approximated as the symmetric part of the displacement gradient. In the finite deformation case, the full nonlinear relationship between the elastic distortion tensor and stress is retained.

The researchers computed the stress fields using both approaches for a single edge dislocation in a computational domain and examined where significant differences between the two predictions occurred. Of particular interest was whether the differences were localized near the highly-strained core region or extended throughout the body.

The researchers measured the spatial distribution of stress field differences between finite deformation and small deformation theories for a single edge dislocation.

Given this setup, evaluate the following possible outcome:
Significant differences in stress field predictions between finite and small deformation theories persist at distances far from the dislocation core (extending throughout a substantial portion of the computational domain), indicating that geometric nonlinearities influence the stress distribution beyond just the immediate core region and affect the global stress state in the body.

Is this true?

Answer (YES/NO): YES